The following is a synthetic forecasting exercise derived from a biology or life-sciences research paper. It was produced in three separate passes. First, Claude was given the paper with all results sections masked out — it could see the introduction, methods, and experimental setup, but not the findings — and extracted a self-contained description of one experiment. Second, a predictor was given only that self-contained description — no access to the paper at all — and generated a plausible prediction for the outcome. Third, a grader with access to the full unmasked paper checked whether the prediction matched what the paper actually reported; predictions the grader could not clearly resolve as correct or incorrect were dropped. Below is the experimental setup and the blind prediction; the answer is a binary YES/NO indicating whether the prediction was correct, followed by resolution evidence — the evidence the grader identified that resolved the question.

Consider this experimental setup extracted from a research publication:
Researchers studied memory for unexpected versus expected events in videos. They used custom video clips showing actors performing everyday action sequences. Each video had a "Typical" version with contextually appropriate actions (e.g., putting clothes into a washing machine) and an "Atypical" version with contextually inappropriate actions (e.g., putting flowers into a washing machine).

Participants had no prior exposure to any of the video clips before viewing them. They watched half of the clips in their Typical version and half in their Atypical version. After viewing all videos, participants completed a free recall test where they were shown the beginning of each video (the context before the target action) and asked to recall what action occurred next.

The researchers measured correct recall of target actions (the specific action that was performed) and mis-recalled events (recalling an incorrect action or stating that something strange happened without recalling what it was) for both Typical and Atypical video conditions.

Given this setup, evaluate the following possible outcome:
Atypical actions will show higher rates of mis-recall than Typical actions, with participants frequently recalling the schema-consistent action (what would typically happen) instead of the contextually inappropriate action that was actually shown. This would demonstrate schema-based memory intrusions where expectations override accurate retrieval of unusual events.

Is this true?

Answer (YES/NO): NO